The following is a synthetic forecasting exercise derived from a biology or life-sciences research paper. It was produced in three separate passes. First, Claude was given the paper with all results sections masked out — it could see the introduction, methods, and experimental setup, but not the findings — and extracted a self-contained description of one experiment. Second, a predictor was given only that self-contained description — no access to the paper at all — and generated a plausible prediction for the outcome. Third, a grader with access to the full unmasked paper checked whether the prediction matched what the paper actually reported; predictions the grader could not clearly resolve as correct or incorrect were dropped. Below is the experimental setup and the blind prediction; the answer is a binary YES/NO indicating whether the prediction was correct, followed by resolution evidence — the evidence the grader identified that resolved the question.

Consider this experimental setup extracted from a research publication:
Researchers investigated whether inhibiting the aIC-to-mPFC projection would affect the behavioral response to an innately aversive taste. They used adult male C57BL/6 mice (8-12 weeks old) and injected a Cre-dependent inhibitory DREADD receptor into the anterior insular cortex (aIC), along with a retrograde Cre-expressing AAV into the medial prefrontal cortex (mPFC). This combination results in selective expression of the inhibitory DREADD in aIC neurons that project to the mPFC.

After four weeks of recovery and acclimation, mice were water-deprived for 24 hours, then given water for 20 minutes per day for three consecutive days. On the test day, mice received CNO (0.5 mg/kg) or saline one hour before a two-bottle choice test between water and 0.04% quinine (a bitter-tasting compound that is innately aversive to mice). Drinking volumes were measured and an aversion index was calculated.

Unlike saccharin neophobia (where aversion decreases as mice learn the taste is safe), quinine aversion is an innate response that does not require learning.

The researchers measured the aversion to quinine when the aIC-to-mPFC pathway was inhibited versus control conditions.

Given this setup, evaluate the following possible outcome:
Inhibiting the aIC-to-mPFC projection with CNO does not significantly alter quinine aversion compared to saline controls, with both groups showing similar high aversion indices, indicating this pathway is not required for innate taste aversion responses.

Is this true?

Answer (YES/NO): YES